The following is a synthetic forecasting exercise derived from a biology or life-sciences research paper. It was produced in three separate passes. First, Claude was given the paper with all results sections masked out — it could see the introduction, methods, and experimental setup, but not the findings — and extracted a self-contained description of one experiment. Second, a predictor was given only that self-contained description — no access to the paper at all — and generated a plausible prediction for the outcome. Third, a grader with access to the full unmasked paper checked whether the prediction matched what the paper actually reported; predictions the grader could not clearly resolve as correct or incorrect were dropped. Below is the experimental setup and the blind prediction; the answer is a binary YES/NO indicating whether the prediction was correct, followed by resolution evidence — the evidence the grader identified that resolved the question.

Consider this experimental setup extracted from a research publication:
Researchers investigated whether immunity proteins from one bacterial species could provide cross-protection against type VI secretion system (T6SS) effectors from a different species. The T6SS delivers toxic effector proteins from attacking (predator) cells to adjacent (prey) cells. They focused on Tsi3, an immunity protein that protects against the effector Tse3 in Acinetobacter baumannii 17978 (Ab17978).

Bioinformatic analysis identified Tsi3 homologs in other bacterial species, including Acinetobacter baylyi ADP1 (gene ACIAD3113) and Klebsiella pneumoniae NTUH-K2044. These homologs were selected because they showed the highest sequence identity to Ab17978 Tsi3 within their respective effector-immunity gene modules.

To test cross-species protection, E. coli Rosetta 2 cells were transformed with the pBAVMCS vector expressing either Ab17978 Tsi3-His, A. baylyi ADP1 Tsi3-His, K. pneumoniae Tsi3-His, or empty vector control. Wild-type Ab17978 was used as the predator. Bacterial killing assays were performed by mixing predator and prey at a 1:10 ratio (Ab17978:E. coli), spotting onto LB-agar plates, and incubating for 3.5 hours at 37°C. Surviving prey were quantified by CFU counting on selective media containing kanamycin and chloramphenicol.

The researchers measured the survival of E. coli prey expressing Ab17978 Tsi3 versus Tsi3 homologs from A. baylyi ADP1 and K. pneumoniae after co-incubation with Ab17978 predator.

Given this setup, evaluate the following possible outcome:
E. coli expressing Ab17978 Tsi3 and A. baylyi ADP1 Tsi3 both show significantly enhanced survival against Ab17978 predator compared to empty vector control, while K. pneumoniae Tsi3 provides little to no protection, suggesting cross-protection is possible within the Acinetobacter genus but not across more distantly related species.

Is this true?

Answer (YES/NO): NO